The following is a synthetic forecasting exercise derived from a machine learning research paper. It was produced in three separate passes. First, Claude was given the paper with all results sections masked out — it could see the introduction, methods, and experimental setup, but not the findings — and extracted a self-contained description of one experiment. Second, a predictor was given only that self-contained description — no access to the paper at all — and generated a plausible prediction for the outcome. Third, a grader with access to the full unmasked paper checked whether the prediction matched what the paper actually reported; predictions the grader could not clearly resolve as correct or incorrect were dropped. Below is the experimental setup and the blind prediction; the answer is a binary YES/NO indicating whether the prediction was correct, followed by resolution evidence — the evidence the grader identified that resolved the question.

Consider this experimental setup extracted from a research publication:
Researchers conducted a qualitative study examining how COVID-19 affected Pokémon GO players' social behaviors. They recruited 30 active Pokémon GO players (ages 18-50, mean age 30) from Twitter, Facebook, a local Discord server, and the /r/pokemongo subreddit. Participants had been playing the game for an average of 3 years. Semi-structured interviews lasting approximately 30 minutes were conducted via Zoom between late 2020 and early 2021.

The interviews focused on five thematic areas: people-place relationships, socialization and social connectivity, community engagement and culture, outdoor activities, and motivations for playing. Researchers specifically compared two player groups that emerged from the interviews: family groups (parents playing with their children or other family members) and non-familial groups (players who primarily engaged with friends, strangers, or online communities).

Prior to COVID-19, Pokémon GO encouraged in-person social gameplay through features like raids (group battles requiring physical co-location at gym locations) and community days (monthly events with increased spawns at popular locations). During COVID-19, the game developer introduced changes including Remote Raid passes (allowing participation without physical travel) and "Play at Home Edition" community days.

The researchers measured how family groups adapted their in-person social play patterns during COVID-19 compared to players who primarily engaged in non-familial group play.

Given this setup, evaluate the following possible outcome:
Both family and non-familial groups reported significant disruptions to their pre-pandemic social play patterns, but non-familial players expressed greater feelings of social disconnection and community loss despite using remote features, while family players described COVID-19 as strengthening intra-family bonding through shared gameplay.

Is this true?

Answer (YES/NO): NO